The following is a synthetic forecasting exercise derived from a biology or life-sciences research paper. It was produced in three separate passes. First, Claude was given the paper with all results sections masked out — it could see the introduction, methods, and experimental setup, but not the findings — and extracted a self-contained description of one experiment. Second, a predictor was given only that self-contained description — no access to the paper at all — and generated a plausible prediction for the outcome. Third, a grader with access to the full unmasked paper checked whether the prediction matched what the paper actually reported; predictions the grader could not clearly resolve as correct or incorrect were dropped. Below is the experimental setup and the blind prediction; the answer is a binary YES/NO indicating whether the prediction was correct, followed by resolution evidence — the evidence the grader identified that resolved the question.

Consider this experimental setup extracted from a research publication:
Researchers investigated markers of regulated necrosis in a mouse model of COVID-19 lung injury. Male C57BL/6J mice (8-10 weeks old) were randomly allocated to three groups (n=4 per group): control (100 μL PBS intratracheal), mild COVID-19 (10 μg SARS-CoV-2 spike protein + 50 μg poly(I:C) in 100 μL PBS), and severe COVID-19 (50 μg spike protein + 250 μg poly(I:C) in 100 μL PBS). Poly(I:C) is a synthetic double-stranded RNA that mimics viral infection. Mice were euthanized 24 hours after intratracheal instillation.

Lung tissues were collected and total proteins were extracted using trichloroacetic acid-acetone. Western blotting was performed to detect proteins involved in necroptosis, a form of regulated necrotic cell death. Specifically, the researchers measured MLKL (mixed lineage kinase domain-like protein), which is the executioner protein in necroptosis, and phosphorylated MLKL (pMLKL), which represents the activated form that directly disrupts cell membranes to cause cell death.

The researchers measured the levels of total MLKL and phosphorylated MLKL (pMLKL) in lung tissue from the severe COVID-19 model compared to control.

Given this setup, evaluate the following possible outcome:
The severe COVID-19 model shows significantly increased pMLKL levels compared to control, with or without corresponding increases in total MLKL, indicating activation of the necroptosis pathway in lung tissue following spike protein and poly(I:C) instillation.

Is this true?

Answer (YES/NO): YES